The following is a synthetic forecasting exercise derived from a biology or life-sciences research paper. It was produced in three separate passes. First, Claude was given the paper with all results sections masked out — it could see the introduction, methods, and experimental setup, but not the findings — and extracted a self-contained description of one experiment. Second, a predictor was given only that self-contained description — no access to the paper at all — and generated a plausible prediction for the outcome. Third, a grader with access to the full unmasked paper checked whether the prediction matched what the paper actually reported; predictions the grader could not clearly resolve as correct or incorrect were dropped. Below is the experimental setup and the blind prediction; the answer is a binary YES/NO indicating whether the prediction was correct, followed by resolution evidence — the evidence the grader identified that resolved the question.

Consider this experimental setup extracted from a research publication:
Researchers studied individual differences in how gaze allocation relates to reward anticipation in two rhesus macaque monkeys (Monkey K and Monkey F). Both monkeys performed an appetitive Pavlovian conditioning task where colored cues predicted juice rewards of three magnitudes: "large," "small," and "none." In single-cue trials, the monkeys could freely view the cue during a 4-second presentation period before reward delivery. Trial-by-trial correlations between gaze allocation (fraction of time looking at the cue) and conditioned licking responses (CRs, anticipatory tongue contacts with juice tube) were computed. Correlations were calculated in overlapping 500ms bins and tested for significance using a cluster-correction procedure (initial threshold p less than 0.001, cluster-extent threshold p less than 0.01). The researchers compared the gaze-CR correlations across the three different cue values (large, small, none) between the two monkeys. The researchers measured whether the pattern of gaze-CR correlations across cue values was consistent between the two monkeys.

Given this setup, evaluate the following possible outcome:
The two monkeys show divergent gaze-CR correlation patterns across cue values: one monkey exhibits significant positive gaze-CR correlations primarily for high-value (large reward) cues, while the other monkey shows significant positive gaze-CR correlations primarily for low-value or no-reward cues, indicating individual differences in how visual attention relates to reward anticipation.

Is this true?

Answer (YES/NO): NO